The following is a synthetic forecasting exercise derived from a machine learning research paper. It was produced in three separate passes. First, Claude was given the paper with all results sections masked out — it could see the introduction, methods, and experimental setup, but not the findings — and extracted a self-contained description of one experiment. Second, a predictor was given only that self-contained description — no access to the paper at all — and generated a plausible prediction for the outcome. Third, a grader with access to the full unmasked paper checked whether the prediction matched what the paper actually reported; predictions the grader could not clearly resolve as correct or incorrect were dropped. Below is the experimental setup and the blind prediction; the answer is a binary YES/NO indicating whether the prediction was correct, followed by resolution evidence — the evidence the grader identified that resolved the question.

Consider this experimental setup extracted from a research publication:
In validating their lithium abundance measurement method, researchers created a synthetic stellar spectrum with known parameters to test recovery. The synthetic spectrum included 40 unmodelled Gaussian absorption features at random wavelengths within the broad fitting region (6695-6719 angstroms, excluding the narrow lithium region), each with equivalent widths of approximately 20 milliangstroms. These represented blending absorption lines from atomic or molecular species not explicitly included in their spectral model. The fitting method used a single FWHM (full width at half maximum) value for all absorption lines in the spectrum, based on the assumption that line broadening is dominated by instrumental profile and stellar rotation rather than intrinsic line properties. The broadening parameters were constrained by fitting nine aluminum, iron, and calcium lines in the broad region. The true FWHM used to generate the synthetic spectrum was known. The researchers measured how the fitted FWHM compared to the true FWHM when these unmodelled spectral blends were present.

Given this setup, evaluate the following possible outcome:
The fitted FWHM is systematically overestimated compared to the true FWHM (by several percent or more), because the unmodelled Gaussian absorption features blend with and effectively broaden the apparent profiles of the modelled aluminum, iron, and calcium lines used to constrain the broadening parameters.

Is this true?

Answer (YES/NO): YES